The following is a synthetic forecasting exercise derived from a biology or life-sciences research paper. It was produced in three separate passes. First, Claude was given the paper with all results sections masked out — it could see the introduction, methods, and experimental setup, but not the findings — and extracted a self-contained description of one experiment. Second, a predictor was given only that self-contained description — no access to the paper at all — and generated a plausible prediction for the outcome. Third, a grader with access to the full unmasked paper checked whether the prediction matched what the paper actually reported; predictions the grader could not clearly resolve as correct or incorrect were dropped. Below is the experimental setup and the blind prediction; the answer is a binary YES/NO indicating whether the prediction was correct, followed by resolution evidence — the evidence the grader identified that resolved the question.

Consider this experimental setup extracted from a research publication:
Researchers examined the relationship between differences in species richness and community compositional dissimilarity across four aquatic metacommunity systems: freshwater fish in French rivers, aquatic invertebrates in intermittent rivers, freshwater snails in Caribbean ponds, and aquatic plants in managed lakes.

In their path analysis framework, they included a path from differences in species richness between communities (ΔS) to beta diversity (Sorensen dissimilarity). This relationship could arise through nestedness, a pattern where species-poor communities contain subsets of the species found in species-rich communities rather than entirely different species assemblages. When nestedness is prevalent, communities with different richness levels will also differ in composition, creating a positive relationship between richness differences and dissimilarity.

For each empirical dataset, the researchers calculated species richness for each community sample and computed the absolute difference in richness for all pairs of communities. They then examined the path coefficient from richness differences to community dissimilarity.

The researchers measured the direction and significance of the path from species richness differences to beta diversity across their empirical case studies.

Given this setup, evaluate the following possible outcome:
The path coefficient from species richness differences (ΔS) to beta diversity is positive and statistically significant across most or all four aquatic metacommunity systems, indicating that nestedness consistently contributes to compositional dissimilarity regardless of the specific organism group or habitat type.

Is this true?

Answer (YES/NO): YES